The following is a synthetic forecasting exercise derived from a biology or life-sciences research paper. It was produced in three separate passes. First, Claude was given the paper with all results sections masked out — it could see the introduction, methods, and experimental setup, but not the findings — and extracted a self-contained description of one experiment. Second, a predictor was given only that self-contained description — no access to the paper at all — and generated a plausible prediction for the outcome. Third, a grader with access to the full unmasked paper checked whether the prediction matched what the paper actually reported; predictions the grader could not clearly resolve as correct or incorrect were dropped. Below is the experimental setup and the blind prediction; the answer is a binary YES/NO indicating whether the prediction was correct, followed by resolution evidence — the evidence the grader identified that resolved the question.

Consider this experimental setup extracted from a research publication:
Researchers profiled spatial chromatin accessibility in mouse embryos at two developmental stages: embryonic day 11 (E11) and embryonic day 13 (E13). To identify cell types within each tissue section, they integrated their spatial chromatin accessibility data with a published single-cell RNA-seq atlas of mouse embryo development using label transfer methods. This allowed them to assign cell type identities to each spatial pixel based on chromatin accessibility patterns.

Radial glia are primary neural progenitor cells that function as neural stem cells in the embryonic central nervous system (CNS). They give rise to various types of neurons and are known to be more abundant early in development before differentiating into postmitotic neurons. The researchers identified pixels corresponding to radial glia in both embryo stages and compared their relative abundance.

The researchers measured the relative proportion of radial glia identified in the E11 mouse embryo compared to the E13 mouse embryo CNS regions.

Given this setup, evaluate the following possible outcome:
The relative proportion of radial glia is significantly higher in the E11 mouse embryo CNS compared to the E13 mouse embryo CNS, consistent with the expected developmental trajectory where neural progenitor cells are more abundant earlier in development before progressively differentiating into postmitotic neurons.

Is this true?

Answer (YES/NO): YES